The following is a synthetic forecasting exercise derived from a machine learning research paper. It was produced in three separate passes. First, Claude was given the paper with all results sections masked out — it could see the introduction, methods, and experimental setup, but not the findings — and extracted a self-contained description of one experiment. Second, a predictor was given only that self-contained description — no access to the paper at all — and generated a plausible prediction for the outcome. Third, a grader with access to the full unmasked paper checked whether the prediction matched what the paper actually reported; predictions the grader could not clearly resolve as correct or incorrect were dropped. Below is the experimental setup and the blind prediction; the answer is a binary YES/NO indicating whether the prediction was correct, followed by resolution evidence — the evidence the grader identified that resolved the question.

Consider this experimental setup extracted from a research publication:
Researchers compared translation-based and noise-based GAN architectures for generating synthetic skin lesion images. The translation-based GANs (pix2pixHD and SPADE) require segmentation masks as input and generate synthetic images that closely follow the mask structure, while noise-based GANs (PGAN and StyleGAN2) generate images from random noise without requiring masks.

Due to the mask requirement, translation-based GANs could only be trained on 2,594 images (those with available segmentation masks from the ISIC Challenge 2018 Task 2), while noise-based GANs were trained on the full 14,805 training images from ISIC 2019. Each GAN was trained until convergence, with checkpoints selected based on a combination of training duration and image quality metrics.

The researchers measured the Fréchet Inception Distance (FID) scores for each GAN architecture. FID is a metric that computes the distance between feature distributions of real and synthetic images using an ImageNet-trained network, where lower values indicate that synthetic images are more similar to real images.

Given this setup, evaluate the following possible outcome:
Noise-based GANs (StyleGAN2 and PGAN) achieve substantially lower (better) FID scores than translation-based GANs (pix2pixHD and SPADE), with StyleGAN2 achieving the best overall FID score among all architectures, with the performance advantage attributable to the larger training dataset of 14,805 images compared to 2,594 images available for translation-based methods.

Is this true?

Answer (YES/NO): NO